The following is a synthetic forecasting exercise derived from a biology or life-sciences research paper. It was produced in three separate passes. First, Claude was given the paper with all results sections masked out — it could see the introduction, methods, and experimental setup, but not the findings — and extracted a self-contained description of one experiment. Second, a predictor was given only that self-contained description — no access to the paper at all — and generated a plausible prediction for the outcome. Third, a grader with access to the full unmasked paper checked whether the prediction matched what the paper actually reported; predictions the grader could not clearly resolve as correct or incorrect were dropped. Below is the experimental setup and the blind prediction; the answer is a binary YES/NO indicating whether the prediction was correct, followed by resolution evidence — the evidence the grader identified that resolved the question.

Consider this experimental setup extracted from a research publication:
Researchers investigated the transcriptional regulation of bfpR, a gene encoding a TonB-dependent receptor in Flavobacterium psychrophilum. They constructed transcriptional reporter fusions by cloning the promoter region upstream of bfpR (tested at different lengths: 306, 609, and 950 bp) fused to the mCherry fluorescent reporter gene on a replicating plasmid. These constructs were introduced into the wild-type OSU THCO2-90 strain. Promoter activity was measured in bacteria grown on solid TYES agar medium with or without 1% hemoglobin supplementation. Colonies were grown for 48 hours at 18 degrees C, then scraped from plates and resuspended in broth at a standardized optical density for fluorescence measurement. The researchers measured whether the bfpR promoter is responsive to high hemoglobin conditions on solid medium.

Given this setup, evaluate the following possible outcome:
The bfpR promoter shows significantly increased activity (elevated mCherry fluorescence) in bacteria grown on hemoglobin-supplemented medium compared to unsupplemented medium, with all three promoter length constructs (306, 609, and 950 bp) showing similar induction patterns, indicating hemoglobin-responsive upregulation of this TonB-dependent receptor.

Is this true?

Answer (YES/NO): NO